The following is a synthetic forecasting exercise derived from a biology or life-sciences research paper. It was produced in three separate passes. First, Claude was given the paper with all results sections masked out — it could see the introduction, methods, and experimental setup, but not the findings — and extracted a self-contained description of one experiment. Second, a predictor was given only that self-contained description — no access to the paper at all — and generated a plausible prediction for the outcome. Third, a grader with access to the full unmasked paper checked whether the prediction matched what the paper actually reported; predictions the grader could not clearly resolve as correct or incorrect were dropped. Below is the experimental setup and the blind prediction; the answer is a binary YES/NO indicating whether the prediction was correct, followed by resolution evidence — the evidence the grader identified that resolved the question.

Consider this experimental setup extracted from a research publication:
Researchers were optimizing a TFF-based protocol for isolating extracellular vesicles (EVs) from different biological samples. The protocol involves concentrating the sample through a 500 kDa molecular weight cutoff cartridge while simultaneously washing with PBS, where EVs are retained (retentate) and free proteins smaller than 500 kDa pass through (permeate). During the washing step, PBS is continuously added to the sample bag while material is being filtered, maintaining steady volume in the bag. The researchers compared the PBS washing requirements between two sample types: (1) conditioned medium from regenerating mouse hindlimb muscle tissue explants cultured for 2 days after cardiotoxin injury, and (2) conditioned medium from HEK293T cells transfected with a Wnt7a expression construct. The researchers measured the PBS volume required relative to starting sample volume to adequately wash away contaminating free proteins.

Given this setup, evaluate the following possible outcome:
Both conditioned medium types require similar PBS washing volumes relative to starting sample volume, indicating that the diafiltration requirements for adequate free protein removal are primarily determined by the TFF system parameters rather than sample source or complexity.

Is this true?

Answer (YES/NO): NO